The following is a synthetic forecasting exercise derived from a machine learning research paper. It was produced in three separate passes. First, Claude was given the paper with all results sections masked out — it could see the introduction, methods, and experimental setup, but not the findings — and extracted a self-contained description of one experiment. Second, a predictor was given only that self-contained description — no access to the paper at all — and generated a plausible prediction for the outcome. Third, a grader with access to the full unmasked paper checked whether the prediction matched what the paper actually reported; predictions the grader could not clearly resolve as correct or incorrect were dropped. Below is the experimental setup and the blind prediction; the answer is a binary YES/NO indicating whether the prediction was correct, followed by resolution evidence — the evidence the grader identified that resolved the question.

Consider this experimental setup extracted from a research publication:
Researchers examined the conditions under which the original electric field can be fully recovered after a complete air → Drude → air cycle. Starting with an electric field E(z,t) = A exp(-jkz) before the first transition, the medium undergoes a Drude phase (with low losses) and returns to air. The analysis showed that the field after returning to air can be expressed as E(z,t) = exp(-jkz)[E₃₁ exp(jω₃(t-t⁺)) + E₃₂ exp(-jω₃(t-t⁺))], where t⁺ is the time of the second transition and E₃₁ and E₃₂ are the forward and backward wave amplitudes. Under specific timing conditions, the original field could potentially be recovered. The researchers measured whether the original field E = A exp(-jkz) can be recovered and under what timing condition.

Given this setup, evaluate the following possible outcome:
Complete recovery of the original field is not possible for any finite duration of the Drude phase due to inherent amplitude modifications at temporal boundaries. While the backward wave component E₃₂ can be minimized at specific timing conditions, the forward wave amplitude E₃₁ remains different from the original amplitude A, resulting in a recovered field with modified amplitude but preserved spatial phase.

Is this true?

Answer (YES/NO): NO